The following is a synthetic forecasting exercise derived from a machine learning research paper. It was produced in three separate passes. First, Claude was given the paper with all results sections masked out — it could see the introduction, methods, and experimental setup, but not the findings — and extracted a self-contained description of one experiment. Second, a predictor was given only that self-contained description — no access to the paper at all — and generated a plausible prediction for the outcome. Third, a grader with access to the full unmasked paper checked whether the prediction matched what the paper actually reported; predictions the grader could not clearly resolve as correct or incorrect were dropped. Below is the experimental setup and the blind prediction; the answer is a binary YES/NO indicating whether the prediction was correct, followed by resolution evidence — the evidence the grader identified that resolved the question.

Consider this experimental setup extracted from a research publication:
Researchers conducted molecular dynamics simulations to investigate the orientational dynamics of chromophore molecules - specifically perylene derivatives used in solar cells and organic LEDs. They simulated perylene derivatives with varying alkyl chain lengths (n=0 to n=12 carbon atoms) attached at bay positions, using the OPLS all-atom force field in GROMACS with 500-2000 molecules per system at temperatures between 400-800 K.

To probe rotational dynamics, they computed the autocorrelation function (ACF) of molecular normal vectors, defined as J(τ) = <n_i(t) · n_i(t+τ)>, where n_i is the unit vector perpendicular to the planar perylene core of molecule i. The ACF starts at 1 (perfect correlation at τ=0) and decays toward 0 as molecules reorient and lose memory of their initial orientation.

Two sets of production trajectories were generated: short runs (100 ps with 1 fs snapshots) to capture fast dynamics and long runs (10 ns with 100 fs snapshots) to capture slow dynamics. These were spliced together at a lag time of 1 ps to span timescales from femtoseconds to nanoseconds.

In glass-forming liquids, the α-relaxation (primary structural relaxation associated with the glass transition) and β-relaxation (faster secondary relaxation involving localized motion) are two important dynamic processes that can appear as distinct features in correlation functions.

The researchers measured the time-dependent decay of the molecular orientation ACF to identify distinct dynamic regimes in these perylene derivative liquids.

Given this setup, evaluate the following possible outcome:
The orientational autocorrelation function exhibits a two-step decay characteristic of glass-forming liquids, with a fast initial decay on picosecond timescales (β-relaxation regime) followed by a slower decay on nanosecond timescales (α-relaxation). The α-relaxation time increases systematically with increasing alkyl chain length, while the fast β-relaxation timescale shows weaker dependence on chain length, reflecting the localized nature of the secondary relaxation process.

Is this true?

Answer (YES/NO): NO